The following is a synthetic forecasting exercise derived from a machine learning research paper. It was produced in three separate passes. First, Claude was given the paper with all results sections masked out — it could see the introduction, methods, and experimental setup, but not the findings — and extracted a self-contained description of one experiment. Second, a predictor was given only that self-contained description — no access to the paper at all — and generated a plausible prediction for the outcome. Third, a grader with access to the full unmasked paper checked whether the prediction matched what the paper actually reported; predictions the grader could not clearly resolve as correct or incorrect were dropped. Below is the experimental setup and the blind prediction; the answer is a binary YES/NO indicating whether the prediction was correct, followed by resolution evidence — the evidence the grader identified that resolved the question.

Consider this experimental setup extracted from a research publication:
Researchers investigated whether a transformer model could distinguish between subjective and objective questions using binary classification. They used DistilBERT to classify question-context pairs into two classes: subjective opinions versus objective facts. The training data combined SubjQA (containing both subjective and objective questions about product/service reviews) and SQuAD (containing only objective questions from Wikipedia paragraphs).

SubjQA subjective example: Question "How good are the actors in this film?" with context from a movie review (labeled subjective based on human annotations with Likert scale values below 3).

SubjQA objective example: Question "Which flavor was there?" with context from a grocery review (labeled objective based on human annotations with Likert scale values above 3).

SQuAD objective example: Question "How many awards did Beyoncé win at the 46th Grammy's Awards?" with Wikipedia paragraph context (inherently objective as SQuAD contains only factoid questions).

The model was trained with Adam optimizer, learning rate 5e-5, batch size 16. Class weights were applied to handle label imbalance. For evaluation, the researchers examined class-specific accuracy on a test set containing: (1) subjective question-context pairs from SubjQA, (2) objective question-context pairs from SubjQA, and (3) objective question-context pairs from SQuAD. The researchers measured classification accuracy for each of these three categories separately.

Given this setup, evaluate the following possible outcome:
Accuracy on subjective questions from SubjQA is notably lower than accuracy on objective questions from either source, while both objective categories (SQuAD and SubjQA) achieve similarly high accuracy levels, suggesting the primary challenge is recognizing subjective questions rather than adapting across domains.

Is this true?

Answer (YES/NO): NO